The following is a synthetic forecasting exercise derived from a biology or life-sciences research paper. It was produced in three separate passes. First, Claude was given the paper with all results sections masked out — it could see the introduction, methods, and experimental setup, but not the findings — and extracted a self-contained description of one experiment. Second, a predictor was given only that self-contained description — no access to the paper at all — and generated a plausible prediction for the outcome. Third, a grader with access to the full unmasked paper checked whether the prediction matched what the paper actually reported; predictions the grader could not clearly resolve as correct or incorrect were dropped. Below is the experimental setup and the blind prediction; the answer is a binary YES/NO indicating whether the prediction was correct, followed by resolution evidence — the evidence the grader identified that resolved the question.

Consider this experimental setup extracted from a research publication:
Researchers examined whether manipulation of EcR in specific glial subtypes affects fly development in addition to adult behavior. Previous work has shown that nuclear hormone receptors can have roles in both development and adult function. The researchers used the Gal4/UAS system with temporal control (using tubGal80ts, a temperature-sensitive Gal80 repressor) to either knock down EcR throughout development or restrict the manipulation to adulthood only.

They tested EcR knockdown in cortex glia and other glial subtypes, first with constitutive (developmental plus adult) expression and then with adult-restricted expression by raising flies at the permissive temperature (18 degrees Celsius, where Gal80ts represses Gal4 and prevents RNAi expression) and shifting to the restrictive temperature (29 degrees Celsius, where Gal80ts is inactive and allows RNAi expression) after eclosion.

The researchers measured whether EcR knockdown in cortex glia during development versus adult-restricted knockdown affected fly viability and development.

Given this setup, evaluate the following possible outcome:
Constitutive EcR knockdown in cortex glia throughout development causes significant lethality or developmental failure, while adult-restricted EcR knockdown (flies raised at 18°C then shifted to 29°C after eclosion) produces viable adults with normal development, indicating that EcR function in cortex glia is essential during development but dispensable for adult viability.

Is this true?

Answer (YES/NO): NO